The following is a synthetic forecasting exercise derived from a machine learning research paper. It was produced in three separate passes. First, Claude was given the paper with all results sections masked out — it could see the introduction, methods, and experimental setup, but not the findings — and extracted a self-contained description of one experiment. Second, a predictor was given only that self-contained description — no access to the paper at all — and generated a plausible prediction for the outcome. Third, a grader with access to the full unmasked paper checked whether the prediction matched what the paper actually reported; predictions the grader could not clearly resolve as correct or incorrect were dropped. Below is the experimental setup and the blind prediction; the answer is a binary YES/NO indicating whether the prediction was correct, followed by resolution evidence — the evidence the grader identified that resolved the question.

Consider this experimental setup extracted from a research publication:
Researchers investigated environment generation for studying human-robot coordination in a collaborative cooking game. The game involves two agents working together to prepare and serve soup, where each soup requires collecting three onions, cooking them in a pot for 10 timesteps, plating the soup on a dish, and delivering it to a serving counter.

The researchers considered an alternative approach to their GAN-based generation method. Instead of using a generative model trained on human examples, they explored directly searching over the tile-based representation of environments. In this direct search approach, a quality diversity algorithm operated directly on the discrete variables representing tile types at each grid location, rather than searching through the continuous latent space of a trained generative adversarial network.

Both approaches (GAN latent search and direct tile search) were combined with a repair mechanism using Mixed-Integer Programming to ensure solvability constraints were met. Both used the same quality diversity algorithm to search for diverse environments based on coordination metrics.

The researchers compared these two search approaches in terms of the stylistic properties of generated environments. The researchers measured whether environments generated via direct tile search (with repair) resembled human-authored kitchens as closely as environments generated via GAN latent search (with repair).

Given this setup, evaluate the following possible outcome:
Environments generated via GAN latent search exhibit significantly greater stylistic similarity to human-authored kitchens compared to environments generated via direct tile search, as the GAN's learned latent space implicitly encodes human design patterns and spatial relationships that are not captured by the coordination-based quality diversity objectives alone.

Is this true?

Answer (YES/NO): YES